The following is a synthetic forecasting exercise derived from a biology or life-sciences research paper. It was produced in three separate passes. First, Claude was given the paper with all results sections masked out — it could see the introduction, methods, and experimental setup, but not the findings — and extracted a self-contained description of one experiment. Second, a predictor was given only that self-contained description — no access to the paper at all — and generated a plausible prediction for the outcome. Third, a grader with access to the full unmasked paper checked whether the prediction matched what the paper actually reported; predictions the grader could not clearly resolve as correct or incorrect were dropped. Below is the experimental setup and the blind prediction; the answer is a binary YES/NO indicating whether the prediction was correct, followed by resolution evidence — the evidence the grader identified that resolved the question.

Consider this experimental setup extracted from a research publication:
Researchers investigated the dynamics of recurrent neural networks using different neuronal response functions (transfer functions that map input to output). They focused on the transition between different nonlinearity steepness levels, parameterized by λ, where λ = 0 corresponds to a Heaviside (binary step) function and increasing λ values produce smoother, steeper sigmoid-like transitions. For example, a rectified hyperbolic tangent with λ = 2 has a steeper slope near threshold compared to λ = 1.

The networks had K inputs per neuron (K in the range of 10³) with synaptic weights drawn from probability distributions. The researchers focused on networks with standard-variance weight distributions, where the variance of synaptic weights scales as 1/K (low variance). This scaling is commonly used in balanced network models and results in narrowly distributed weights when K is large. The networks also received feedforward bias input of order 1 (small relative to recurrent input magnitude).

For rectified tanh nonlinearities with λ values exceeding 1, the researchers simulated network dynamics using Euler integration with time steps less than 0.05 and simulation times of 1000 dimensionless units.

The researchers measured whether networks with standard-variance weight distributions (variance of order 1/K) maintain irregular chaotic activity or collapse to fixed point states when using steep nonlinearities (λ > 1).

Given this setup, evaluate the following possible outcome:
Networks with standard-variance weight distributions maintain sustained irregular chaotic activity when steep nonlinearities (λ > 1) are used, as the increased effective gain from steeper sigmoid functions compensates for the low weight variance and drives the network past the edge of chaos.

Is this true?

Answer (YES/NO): NO